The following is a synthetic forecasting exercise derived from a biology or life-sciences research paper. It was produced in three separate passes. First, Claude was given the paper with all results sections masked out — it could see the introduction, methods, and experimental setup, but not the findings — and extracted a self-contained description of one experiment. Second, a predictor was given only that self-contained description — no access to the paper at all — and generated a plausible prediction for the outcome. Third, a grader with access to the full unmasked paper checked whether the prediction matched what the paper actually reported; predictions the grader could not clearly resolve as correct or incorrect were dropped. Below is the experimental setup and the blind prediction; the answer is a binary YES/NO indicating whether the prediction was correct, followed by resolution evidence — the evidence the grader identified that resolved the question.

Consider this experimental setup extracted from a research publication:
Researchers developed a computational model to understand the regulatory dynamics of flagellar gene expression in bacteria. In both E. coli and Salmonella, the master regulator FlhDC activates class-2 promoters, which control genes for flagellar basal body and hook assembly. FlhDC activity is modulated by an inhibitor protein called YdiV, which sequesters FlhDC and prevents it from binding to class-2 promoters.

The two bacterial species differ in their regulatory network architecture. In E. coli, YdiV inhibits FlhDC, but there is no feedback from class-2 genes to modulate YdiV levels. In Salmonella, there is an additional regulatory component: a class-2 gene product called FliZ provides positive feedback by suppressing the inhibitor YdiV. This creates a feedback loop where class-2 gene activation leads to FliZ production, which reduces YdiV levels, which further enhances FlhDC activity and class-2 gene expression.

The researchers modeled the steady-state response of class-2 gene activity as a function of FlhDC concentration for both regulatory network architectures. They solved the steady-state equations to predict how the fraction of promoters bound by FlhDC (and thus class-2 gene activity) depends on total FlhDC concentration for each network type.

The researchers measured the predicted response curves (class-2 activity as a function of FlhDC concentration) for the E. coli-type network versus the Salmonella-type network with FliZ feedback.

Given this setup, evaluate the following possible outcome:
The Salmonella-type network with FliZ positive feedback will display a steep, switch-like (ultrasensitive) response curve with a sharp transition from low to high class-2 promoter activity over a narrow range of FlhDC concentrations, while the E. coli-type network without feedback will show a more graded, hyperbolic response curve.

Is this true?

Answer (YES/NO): NO